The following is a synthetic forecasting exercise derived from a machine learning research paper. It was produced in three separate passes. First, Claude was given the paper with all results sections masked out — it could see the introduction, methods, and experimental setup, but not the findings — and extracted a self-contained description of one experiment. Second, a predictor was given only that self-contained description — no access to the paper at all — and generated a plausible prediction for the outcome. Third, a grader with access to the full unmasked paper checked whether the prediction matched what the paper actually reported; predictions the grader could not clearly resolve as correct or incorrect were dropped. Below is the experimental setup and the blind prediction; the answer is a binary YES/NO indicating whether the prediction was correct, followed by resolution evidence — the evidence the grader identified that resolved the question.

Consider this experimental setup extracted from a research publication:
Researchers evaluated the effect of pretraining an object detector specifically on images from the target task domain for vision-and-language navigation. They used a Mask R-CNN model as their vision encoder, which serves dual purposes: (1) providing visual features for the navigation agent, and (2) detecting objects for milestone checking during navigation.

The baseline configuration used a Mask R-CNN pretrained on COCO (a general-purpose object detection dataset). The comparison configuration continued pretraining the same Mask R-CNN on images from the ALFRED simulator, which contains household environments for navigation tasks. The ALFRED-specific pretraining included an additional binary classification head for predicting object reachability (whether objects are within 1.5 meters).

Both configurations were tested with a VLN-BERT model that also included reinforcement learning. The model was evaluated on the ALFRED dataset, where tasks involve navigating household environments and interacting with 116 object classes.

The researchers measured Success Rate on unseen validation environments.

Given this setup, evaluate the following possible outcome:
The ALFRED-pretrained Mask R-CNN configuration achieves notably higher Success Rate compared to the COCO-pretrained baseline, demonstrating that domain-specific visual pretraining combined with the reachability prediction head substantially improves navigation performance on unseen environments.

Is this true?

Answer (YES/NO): NO